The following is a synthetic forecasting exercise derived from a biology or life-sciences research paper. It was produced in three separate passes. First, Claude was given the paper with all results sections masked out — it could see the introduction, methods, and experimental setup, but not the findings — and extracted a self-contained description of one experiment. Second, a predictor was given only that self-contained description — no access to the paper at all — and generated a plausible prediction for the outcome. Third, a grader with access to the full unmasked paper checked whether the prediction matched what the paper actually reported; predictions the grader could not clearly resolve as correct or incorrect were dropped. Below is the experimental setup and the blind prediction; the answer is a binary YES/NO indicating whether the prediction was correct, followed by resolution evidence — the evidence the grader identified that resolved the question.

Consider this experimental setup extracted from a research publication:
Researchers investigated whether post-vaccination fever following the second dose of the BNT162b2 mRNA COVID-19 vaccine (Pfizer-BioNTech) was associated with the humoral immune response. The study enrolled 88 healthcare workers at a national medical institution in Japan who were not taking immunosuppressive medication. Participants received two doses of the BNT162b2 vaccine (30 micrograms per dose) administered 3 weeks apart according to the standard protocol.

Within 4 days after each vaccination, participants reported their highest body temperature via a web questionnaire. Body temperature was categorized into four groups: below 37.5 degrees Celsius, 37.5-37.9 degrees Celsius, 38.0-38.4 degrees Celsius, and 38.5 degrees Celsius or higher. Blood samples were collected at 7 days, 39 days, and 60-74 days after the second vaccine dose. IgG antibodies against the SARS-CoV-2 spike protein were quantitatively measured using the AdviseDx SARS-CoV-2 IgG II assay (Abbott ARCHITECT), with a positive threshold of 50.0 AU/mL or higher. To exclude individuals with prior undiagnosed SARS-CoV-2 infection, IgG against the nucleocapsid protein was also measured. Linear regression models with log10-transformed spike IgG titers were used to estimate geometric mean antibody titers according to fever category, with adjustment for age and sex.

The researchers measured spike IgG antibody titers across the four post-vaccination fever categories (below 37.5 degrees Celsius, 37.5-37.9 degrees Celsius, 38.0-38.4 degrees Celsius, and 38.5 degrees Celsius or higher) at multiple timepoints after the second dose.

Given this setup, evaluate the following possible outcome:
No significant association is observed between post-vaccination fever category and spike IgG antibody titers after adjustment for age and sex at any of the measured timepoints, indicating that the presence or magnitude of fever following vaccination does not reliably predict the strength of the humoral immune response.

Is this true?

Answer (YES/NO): NO